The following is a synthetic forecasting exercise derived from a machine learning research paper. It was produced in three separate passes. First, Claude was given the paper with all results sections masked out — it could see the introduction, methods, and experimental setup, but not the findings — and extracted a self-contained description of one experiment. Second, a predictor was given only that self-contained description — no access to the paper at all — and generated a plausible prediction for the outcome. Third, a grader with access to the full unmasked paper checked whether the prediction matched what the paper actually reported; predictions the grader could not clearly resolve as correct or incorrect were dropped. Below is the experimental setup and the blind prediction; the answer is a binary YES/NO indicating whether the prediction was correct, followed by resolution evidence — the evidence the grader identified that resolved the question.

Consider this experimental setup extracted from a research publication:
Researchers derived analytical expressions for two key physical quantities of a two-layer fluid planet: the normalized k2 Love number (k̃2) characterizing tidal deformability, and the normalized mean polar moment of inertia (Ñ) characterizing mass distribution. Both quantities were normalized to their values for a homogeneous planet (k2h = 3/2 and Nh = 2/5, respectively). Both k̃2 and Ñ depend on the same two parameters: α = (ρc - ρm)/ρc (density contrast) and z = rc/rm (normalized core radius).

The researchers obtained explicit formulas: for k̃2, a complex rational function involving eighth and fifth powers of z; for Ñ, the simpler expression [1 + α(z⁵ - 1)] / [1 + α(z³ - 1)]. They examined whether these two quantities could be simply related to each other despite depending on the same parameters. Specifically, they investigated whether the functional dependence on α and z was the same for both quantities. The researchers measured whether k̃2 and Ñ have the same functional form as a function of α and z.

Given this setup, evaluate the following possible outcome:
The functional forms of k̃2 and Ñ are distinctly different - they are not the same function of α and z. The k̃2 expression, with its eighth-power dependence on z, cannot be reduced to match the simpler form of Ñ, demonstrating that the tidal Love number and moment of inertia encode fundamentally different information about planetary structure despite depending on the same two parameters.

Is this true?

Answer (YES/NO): YES